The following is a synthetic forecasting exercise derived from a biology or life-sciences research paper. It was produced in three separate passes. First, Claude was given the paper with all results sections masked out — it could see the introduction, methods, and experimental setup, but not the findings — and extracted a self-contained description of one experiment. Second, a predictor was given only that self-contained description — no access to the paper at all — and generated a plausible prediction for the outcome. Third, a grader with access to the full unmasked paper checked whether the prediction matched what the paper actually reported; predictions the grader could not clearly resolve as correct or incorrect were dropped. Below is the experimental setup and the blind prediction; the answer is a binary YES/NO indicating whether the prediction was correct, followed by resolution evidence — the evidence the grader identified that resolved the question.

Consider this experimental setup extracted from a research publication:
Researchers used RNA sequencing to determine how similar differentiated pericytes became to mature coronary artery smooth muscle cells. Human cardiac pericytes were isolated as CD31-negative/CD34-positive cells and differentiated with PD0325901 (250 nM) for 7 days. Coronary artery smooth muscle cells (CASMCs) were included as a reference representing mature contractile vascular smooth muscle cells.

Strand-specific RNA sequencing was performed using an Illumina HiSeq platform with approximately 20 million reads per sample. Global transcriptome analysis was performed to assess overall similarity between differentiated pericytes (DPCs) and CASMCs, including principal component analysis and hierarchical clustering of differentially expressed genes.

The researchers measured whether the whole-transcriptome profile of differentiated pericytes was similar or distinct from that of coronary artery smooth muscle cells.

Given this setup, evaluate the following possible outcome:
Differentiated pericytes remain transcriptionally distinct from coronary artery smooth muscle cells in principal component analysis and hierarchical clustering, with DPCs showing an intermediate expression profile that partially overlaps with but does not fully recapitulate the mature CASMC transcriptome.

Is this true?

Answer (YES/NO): YES